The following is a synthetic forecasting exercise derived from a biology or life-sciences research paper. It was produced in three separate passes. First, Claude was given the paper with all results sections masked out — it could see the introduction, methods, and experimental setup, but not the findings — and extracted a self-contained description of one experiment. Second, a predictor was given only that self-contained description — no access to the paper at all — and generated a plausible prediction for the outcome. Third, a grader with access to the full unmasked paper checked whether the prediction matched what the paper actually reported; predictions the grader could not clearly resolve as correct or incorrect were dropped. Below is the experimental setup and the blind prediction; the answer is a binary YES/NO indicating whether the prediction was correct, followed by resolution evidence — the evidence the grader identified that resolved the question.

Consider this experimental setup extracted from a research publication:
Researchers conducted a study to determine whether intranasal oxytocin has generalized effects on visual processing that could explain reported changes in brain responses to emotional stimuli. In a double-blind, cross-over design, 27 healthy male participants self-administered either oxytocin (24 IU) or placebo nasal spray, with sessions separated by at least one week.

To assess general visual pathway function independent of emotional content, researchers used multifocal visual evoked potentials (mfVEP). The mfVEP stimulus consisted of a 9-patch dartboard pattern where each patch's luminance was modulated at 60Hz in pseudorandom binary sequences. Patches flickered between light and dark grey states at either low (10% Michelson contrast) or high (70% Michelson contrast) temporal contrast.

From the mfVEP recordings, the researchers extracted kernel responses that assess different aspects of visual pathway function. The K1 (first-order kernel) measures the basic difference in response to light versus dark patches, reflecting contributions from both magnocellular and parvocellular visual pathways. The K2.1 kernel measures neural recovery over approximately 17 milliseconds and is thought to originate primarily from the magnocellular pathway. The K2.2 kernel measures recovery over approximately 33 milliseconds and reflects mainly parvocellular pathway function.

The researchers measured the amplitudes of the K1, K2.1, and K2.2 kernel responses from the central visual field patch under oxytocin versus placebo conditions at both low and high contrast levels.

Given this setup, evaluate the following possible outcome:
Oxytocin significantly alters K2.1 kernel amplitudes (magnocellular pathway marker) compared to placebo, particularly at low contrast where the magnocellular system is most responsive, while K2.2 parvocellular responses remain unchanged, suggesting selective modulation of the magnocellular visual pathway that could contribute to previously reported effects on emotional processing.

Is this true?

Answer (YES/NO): NO